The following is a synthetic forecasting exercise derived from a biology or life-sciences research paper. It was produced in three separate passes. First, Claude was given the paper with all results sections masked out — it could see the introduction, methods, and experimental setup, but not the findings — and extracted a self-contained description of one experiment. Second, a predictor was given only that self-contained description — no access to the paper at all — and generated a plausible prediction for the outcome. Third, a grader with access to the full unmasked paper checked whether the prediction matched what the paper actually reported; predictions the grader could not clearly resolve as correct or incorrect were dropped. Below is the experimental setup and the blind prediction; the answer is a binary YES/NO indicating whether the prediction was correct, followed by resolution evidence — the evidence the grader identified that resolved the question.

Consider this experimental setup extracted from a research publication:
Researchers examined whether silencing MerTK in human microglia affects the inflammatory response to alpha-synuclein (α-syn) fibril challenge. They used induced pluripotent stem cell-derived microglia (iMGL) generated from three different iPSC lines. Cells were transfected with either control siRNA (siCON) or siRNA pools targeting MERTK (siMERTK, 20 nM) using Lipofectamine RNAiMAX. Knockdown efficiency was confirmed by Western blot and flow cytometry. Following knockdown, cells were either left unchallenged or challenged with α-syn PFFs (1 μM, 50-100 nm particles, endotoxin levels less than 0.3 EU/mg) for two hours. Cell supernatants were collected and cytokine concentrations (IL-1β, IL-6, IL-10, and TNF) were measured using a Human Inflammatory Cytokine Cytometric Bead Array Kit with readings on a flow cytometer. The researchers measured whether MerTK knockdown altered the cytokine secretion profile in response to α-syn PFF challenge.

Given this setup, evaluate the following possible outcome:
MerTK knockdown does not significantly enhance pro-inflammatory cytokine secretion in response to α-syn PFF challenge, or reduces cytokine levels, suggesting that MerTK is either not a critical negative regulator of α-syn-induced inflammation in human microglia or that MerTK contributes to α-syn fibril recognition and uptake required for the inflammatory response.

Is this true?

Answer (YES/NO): NO